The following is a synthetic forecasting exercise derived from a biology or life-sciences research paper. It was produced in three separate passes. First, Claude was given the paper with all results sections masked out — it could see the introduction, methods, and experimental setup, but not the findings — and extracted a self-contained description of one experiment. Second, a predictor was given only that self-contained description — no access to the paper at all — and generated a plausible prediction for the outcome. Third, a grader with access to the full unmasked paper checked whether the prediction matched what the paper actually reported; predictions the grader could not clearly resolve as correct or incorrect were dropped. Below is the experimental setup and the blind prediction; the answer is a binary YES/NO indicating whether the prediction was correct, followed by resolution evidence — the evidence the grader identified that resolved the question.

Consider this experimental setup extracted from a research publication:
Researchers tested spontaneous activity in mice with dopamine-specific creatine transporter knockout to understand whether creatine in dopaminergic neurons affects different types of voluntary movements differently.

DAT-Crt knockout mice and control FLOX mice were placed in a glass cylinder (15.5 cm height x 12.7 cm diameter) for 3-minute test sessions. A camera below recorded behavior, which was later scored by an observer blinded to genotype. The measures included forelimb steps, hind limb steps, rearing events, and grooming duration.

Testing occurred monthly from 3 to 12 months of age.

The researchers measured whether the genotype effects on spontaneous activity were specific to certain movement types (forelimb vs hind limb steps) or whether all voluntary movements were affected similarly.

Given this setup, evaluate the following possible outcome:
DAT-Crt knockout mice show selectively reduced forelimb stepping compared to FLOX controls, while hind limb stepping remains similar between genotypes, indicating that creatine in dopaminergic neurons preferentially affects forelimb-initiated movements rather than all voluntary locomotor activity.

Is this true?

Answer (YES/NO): NO